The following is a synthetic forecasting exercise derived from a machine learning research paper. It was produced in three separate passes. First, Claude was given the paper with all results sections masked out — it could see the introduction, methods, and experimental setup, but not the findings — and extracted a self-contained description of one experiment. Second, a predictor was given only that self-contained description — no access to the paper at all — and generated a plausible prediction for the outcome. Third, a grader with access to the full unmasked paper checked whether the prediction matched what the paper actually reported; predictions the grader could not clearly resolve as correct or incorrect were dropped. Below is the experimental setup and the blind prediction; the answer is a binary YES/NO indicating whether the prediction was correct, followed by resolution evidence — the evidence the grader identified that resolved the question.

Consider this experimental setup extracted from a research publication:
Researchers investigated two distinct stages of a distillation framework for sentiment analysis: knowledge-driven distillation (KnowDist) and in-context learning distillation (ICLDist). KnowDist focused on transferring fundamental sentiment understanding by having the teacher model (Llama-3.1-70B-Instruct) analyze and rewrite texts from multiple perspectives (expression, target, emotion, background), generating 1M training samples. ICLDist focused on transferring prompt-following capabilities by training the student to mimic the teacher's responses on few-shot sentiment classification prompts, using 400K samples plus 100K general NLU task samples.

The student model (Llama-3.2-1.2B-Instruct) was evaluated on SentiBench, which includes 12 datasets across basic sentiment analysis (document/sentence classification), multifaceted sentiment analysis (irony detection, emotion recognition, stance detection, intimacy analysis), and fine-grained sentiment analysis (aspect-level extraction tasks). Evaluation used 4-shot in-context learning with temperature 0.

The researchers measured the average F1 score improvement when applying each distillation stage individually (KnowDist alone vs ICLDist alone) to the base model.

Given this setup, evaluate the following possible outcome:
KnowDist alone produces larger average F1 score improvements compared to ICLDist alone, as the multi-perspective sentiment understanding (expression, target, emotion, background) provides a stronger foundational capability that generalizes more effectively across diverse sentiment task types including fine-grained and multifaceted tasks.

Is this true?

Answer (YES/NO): NO